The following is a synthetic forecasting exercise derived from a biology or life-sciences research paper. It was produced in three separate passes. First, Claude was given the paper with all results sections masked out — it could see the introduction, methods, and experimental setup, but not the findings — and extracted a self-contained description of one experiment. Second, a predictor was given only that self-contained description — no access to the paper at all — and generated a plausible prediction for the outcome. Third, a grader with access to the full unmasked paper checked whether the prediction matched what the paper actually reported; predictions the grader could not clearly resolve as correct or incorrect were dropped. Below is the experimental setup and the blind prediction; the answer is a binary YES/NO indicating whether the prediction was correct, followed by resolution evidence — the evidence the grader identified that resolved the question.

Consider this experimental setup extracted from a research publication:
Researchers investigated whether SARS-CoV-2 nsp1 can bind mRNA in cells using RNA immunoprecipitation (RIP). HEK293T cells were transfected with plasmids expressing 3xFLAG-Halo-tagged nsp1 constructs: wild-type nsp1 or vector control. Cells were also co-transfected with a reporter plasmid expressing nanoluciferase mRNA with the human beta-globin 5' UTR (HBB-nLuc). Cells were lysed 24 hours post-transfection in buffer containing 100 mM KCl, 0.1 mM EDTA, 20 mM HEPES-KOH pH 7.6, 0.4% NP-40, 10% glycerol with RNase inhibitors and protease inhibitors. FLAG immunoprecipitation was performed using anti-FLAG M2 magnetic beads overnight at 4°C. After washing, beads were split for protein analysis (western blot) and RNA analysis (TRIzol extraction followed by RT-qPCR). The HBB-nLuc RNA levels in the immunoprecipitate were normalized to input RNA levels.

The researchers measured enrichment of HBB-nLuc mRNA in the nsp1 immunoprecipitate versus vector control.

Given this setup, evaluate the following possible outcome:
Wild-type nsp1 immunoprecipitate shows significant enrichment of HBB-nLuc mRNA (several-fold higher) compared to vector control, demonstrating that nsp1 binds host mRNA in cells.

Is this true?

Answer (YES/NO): YES